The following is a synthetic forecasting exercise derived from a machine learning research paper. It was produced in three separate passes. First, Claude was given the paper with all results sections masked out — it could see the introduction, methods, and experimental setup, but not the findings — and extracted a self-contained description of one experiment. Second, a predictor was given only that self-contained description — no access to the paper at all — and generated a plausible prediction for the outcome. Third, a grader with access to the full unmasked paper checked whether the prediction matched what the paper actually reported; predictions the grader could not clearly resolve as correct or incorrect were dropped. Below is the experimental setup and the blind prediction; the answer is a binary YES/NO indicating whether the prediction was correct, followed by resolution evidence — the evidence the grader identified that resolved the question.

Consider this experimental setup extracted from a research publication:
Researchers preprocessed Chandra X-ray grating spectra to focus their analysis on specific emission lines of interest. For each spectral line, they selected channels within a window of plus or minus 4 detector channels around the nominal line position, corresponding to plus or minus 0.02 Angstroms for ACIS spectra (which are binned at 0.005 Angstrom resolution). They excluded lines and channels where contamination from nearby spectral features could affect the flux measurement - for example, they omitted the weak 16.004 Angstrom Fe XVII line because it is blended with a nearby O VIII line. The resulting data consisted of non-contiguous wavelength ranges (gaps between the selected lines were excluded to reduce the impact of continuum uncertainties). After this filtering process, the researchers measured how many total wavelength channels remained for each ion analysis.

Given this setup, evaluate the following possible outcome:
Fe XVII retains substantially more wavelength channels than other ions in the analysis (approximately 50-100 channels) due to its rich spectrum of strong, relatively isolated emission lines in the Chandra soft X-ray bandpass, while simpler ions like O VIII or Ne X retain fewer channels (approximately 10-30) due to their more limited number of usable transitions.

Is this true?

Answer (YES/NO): NO